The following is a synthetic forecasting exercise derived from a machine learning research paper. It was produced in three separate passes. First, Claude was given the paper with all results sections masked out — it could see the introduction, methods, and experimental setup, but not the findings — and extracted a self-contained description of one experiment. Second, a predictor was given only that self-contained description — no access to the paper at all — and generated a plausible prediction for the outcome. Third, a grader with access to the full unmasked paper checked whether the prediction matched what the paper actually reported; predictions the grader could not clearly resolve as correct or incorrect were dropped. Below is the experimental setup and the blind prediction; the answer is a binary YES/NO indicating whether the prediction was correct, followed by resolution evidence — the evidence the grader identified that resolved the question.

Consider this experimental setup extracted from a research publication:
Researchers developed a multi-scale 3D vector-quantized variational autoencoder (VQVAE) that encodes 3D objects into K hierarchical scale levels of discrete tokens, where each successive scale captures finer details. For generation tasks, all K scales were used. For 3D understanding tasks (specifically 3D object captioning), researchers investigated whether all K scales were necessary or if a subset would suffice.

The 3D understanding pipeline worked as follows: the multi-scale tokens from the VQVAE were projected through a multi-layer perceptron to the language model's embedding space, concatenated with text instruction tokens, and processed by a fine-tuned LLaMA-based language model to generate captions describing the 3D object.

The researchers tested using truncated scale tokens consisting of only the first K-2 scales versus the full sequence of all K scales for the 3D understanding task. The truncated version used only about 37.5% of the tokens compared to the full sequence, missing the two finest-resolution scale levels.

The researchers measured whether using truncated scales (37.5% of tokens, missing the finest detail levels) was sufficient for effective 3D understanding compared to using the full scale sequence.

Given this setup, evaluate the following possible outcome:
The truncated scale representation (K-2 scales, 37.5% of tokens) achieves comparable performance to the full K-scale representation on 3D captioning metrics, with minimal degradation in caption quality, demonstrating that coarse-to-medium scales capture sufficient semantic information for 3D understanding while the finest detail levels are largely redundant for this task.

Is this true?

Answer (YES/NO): YES